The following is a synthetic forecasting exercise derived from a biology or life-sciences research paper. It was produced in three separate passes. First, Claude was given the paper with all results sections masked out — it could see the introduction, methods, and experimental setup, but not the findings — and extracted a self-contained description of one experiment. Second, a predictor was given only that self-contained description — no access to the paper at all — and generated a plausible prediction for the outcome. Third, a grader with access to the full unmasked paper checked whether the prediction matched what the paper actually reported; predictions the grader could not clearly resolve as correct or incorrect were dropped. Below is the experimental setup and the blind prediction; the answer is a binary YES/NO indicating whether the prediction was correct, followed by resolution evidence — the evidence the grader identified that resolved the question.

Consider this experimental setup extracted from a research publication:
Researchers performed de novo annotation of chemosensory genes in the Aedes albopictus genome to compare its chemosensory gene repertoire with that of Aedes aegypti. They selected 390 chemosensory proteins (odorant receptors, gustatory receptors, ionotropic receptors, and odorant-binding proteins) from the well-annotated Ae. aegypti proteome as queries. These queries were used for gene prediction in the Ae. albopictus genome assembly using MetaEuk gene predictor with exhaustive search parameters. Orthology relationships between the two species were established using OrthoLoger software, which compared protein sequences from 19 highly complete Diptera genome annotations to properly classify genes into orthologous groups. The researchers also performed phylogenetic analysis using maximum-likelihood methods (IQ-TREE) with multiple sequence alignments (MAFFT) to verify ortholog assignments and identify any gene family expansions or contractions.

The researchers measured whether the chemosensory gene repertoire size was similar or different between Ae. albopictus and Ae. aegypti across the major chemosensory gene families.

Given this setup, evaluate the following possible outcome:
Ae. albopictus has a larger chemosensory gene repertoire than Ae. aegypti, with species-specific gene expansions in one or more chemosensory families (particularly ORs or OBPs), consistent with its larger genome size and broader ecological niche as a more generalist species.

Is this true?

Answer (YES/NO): NO